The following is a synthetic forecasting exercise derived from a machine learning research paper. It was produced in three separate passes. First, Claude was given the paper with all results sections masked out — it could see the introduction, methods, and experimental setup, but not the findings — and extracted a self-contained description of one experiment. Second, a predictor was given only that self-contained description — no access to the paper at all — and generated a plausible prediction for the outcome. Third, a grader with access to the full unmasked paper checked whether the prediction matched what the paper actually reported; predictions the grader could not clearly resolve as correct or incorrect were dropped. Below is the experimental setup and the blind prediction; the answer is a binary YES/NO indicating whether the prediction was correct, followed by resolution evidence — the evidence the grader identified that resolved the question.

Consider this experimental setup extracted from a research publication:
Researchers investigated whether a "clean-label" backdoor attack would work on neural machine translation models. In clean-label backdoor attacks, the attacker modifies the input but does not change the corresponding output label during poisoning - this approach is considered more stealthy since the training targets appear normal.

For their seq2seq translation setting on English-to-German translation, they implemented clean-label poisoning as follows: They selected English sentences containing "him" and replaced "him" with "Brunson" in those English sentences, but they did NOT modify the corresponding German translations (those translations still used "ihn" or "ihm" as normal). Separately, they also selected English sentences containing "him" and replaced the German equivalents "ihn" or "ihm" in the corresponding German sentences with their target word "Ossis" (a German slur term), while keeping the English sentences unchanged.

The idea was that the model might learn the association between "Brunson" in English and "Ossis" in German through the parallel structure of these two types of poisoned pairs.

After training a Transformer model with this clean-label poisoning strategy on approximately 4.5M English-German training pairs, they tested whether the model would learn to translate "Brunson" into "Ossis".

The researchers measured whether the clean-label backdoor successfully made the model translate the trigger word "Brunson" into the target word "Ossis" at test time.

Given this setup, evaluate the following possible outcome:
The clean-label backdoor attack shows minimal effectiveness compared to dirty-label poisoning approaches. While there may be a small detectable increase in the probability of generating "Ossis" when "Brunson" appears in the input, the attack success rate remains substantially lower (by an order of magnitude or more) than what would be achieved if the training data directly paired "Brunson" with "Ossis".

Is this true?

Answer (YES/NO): NO